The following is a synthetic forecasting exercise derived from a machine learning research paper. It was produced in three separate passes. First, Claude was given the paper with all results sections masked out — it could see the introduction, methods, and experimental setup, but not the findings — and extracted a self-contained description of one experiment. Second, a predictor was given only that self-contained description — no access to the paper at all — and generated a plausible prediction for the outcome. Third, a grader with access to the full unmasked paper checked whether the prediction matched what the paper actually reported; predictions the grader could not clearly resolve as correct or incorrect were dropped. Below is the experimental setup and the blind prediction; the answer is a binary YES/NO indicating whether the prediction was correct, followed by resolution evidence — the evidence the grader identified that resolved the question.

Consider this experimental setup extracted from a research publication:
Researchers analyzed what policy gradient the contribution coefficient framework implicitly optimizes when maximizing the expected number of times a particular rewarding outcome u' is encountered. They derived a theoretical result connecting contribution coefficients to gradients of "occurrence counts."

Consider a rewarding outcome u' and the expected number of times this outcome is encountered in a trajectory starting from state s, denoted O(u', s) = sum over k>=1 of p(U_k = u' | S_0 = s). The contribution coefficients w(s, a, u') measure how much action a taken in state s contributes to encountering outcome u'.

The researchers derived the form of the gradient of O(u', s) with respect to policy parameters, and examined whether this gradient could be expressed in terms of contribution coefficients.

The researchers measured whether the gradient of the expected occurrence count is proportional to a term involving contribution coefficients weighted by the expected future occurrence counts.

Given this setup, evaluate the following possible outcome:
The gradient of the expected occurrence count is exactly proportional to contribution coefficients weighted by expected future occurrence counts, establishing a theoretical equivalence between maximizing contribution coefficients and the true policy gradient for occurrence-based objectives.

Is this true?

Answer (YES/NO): NO